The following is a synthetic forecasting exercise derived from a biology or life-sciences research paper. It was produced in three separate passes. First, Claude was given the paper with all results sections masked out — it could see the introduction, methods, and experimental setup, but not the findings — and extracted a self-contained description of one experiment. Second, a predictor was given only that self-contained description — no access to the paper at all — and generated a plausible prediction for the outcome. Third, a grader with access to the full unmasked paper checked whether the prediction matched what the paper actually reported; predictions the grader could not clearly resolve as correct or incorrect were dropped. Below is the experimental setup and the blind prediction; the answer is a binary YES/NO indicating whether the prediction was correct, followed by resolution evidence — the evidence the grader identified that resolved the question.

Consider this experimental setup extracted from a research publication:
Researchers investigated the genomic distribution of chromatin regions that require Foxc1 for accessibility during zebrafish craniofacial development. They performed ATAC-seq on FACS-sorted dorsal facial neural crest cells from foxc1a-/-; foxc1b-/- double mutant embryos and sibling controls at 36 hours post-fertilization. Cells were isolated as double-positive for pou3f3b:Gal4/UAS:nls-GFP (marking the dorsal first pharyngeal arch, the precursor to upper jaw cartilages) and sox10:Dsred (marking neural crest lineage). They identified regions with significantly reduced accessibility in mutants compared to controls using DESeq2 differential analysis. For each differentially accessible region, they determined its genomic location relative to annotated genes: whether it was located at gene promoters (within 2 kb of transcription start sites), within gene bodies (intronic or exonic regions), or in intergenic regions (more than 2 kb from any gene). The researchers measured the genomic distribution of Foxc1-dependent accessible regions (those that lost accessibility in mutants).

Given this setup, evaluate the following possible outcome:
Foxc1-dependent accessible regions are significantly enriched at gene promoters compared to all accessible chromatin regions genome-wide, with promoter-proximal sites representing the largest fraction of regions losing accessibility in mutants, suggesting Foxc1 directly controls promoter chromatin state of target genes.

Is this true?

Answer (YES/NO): NO